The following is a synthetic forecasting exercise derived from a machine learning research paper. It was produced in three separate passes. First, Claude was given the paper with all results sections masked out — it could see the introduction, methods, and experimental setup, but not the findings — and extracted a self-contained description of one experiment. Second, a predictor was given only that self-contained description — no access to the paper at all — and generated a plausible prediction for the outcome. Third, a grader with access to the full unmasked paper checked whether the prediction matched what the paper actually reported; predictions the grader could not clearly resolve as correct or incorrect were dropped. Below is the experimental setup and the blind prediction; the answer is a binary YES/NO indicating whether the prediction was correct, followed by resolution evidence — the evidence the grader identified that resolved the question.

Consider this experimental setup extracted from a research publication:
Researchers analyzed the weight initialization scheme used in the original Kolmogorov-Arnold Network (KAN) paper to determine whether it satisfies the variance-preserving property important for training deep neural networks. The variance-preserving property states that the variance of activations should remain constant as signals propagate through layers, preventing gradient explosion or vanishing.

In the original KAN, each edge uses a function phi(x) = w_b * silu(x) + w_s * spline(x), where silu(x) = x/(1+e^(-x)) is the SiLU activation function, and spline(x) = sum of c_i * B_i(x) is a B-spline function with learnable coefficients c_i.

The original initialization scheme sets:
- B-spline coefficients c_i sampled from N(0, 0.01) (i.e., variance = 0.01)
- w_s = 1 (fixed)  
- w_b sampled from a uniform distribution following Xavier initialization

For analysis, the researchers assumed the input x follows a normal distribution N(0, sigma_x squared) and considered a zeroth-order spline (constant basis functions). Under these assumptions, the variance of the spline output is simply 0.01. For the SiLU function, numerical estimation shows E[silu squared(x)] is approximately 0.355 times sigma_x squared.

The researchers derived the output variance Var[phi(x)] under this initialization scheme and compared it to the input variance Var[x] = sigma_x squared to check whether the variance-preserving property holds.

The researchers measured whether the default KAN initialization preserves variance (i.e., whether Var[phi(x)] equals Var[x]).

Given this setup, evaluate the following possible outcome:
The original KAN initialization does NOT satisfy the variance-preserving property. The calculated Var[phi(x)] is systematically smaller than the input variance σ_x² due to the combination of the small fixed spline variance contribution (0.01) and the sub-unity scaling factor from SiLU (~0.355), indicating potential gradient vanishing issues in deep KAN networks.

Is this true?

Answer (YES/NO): NO